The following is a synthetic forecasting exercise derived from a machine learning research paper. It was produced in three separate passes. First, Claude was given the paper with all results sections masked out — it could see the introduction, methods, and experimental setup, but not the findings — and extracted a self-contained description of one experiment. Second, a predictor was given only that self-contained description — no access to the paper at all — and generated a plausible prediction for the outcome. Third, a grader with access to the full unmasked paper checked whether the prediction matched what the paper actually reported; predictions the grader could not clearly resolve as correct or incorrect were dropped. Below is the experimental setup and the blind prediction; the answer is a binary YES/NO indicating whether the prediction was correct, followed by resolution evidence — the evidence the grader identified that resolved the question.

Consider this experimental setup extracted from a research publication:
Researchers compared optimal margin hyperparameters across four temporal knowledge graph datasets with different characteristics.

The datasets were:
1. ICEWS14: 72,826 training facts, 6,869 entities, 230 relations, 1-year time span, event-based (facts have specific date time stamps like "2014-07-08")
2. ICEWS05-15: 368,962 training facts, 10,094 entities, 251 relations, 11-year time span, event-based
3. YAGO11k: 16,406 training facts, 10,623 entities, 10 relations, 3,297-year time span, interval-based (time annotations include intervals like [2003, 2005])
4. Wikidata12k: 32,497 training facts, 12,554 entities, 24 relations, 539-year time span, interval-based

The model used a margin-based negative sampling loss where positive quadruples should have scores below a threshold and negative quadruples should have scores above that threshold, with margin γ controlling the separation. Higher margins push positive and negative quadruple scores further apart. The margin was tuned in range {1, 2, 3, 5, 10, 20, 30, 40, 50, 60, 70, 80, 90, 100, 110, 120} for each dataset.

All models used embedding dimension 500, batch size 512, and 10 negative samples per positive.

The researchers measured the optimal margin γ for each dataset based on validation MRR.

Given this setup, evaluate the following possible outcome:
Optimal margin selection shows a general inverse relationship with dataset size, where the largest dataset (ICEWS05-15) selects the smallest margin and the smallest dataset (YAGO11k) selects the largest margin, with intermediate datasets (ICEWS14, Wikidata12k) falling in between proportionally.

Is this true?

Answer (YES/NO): NO